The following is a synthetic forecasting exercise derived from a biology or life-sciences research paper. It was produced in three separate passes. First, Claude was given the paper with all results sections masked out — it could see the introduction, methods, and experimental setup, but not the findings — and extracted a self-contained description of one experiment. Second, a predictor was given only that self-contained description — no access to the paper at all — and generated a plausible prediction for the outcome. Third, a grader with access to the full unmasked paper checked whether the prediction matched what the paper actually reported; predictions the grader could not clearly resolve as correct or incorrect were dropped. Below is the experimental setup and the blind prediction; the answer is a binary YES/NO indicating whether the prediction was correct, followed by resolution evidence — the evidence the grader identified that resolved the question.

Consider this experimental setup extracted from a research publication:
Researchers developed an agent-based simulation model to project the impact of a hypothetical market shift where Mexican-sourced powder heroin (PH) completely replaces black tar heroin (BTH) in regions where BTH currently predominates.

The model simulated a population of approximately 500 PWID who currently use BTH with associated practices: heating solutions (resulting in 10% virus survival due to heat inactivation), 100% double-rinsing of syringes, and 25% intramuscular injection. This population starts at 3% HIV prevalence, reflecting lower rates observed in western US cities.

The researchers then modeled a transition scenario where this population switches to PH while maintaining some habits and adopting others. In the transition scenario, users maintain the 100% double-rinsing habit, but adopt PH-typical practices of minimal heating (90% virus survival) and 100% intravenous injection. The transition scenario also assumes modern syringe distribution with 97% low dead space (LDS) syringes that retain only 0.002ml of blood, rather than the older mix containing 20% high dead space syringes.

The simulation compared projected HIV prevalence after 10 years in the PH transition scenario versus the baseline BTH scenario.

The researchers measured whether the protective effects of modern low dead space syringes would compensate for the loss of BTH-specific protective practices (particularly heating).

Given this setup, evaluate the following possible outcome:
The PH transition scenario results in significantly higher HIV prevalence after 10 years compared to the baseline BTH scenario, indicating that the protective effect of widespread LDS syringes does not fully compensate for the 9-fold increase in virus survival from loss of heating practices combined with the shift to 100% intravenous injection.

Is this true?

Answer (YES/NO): YES